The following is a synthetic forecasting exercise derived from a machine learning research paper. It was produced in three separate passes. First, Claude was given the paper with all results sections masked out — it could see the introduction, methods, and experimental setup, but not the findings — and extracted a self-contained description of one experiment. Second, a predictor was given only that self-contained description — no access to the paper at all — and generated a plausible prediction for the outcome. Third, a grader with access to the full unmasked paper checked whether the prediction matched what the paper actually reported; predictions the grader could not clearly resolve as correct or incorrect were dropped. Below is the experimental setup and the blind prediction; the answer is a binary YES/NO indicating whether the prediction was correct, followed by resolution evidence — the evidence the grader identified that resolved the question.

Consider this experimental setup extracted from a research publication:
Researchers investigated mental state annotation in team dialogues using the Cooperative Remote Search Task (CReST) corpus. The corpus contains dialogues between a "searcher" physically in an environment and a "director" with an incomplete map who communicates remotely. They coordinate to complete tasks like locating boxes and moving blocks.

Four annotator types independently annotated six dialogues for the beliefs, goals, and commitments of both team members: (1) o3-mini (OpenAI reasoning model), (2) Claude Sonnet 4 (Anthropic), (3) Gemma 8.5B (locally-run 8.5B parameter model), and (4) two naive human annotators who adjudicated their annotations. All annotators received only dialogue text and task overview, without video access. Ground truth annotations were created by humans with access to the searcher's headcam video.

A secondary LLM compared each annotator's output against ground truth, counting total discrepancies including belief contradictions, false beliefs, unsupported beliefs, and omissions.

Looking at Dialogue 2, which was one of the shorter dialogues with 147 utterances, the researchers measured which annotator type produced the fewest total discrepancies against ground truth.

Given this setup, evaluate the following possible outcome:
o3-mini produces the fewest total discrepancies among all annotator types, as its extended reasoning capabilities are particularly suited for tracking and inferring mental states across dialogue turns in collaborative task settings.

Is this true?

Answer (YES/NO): YES